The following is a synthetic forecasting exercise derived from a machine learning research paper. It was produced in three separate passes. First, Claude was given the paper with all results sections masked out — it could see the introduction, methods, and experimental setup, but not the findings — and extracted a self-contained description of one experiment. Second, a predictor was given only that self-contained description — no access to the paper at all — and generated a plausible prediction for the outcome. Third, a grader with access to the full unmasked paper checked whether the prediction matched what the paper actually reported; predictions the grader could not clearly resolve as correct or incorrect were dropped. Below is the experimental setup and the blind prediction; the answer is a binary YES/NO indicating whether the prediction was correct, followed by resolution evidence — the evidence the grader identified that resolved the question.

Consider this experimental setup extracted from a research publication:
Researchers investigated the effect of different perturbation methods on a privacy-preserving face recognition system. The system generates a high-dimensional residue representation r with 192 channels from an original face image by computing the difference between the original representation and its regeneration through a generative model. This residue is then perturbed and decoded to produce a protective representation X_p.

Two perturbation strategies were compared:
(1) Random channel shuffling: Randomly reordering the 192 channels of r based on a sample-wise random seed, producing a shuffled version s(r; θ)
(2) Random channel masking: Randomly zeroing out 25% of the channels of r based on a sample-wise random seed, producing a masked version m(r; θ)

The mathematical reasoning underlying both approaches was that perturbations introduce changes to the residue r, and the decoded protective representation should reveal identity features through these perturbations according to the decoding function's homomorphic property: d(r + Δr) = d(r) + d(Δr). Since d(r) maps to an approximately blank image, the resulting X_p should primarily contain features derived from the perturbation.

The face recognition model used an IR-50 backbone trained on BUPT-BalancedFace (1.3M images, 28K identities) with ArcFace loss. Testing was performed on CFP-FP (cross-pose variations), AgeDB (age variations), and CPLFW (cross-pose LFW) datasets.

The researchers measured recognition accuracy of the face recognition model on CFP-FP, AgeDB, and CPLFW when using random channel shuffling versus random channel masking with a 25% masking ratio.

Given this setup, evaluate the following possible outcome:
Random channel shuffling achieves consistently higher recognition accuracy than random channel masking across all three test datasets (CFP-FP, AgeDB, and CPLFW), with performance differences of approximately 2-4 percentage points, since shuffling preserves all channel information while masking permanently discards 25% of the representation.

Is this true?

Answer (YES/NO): NO